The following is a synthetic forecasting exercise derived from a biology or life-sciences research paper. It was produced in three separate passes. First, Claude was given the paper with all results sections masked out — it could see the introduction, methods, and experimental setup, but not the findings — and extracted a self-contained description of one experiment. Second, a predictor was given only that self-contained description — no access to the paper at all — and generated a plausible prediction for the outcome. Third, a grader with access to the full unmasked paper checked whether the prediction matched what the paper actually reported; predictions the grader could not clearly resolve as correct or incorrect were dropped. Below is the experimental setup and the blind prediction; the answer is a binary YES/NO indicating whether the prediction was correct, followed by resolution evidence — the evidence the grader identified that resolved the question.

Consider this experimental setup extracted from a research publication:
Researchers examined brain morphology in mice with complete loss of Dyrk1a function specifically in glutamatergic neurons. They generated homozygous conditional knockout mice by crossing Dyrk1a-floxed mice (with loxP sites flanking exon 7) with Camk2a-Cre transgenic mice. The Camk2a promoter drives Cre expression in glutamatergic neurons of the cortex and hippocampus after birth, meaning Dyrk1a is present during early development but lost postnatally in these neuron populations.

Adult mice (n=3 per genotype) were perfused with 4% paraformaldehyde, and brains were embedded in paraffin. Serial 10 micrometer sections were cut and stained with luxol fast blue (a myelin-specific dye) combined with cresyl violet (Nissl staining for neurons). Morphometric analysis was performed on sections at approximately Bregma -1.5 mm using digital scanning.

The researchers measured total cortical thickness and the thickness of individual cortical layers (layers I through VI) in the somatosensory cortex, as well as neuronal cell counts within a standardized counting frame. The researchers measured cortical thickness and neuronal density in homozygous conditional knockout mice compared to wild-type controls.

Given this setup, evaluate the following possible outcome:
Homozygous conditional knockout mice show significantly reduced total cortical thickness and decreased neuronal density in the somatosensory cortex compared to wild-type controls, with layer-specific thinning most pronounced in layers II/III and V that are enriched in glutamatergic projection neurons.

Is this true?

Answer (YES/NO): NO